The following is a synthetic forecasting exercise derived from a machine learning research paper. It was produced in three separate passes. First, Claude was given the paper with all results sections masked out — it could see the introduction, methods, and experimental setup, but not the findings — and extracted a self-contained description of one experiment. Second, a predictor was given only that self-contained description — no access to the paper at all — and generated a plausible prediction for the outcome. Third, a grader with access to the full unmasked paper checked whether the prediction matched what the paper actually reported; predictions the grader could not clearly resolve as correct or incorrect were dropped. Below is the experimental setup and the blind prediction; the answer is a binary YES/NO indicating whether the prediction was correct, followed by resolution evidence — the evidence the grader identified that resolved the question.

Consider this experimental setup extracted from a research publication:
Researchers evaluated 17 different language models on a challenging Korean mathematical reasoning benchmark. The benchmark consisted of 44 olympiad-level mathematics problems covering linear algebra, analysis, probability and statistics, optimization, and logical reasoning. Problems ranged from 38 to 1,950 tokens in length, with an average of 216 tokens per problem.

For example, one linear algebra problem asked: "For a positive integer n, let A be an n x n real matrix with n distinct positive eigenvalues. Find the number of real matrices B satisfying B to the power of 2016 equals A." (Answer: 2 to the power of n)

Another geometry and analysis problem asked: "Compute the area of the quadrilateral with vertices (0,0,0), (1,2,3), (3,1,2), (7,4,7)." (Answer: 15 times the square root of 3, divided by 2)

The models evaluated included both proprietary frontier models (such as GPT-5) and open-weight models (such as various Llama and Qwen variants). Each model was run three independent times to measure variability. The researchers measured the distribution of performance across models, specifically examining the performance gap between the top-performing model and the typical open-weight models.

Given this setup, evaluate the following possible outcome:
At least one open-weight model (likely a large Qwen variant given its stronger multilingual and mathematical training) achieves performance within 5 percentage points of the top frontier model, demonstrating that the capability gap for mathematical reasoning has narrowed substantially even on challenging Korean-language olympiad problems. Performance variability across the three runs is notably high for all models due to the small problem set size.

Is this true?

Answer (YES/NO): NO